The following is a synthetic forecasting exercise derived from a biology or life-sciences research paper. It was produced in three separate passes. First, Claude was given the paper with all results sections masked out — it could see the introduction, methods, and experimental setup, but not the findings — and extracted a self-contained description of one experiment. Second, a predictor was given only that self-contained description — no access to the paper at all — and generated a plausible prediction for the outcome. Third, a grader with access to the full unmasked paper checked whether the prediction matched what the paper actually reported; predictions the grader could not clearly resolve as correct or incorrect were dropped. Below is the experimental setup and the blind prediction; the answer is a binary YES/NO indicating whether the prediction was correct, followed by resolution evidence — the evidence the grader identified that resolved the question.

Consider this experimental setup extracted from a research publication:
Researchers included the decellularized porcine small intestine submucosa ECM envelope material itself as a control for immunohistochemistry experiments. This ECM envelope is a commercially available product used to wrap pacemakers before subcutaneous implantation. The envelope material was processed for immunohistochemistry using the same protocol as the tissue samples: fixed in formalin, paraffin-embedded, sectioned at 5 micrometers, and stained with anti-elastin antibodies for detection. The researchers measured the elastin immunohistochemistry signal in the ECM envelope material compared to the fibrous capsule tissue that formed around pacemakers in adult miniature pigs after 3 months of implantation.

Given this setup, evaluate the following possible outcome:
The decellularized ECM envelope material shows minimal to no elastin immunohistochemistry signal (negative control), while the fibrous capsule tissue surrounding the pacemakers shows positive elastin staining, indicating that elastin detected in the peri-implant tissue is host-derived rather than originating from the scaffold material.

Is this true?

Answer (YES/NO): YES